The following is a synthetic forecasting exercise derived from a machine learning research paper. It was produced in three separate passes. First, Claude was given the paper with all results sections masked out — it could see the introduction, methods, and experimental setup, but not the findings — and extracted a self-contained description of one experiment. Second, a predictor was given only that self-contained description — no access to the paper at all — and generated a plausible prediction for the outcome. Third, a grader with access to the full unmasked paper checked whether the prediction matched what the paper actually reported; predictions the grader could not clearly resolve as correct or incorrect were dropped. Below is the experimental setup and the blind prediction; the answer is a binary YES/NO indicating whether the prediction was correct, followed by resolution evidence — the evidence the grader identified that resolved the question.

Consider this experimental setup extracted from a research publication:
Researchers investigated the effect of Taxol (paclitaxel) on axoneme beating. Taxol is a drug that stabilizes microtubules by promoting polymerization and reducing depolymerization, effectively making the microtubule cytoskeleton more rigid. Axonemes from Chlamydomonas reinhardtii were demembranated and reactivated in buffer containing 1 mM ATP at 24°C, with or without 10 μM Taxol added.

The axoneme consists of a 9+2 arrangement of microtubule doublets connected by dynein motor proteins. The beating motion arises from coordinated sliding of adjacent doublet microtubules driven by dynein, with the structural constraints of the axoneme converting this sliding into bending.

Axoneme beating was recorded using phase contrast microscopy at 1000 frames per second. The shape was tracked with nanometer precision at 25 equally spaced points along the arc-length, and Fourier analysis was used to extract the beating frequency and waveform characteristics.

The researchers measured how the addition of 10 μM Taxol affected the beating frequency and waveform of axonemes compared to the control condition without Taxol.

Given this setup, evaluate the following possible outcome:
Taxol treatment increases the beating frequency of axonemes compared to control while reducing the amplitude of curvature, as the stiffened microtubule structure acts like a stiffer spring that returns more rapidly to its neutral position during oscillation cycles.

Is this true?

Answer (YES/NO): YES